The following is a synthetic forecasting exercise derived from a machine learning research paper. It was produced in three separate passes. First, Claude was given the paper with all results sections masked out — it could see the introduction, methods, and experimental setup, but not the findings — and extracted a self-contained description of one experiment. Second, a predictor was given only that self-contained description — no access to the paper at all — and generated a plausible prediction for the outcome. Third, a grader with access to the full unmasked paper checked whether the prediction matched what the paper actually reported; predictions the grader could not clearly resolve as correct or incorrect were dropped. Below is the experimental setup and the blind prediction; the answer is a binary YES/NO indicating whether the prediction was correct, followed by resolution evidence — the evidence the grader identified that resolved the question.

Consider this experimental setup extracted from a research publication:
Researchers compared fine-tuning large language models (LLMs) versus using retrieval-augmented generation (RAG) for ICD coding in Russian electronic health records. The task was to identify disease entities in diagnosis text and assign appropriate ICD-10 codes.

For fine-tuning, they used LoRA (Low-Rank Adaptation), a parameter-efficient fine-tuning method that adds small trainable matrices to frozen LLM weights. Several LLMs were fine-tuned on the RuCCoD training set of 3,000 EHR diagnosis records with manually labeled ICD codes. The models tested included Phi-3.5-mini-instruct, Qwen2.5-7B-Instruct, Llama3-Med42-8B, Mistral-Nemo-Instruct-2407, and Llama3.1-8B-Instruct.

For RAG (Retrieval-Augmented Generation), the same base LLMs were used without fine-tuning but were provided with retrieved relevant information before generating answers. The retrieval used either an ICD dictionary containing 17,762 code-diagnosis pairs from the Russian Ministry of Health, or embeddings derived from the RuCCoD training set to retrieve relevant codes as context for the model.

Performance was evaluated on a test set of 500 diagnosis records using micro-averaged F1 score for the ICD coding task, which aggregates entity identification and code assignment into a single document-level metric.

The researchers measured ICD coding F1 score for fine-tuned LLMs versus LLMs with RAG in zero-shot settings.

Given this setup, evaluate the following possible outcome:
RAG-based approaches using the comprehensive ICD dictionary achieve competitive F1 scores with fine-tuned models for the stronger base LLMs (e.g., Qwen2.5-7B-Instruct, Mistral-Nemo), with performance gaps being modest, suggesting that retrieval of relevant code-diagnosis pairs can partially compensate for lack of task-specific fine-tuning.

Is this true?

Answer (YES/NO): NO